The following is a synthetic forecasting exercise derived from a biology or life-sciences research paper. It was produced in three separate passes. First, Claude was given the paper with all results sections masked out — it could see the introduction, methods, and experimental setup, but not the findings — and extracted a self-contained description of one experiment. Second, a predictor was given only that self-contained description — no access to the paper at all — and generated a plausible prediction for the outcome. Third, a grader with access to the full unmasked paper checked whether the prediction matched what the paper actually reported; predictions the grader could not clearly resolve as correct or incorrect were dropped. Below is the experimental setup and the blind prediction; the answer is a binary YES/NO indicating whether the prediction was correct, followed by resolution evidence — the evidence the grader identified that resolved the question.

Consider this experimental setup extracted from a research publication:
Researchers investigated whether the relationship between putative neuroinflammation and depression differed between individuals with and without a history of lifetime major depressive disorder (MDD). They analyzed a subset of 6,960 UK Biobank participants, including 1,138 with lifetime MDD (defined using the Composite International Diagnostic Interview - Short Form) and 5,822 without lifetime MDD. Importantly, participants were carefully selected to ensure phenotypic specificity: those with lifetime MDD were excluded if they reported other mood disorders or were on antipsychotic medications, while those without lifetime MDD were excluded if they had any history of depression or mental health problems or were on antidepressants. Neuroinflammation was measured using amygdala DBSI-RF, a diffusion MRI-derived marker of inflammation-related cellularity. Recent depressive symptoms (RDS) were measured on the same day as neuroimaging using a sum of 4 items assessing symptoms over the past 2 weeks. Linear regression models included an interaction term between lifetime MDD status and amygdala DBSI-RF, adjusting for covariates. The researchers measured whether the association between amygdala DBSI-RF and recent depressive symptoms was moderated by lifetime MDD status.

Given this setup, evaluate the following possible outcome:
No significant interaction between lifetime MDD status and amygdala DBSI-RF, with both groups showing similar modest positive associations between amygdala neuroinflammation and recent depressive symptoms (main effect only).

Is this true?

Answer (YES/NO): NO